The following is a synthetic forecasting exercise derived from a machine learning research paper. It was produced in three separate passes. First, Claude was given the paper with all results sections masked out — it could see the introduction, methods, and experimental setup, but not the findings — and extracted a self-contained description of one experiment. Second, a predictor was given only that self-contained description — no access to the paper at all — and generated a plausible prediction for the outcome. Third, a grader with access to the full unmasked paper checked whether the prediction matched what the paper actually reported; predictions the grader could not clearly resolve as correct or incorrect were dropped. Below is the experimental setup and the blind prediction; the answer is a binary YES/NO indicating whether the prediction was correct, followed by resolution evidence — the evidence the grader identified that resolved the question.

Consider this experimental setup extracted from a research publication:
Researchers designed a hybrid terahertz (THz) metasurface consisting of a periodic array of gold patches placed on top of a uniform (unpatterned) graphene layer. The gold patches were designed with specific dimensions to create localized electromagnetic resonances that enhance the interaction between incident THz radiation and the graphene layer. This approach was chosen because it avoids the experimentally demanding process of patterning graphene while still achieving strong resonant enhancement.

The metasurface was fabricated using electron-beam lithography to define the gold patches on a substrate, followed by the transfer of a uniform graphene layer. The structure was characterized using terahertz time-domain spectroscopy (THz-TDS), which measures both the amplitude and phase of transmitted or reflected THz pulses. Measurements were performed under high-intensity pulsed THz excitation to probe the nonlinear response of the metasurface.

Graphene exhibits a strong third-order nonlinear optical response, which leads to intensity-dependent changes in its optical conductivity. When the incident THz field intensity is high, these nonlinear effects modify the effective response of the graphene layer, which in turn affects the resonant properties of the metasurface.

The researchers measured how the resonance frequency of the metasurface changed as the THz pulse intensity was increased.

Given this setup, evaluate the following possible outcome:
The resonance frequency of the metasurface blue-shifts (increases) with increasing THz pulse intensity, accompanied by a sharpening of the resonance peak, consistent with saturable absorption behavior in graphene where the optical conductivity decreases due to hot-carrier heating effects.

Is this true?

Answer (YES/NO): NO